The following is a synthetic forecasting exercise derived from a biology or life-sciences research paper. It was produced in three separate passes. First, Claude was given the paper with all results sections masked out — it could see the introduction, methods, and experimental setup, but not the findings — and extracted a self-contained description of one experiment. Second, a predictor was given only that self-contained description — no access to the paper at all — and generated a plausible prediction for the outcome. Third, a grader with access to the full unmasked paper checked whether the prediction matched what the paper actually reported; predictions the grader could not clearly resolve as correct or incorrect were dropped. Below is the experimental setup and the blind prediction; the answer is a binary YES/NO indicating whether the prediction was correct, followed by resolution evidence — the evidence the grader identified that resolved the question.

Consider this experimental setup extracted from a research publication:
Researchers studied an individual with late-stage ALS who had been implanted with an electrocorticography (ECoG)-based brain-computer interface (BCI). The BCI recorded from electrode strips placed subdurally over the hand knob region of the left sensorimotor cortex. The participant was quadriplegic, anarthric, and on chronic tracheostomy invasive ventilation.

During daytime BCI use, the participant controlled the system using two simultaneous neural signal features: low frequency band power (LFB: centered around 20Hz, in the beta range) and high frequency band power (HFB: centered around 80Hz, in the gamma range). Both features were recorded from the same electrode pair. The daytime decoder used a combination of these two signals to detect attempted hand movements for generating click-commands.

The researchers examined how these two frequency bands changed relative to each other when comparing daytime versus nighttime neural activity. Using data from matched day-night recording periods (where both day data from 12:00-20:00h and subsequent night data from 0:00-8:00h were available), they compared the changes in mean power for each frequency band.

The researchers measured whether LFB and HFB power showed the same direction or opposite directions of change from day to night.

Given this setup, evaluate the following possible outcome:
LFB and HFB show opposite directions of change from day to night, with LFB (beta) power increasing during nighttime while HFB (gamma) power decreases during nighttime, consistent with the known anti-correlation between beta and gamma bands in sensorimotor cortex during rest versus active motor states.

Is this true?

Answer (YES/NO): NO